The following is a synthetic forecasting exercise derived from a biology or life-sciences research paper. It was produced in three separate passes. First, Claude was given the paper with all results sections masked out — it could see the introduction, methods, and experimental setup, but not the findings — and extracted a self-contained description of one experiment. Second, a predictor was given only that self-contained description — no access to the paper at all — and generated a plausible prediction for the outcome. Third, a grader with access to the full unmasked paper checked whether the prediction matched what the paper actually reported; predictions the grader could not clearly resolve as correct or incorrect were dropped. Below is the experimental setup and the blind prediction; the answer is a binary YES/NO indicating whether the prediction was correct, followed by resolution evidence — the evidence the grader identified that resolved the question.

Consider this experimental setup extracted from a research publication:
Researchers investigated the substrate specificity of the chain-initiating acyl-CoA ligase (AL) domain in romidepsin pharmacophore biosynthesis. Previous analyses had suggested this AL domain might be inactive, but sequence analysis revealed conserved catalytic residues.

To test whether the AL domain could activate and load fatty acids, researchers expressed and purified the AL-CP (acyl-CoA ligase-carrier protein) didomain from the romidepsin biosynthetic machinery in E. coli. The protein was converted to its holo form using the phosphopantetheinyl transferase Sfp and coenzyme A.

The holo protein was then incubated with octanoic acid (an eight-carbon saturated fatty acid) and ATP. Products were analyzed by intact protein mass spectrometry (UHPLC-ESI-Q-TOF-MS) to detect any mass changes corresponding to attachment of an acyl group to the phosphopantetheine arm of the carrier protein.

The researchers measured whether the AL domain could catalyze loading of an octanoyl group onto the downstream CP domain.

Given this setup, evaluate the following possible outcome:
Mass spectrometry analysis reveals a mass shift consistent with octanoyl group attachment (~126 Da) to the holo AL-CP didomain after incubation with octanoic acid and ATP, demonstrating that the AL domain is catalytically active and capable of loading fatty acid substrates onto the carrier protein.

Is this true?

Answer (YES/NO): YES